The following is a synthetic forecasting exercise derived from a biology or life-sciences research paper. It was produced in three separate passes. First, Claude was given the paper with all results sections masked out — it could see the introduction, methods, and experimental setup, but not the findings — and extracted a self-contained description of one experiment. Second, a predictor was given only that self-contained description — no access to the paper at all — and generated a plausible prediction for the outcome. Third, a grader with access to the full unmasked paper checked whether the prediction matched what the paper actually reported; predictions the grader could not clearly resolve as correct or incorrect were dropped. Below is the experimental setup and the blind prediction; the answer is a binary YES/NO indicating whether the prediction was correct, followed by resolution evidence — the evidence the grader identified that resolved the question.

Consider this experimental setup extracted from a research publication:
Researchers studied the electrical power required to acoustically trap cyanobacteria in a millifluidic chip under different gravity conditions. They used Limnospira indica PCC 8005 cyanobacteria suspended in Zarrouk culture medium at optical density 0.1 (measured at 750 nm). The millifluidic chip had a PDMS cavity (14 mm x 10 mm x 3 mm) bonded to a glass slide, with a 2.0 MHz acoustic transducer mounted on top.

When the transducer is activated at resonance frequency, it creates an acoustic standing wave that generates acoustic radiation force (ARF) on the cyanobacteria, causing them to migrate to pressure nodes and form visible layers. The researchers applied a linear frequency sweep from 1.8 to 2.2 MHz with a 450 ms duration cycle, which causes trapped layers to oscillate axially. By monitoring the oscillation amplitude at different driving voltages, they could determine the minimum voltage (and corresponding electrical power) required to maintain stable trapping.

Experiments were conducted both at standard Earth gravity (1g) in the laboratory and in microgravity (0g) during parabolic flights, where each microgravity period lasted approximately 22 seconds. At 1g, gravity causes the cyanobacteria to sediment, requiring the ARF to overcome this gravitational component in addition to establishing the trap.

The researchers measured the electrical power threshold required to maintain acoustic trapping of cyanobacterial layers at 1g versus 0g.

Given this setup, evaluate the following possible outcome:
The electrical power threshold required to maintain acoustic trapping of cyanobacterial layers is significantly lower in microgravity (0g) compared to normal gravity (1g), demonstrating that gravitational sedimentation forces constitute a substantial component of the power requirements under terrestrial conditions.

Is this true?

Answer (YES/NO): YES